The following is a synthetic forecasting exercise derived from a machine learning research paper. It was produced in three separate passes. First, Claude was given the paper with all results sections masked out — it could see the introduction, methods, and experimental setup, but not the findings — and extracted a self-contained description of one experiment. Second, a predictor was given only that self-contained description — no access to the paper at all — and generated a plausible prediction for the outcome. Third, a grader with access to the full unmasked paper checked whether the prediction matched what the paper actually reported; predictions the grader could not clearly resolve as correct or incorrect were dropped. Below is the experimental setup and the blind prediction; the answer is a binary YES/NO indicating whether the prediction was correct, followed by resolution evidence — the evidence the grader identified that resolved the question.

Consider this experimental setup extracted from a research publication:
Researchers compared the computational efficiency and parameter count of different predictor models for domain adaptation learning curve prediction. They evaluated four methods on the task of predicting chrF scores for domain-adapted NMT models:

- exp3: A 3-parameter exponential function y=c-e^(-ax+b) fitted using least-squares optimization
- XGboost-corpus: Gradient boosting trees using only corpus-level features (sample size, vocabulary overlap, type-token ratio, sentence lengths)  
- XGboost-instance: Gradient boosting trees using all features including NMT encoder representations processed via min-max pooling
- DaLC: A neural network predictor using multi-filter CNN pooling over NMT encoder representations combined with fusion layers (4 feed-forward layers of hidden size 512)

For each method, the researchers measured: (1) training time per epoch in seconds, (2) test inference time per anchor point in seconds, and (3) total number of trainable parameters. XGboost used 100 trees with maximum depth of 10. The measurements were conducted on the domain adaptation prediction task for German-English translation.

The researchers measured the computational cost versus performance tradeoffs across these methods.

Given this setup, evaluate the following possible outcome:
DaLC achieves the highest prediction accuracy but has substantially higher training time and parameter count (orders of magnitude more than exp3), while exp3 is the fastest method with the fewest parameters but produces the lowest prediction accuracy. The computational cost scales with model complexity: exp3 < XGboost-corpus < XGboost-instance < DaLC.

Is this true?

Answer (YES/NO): YES